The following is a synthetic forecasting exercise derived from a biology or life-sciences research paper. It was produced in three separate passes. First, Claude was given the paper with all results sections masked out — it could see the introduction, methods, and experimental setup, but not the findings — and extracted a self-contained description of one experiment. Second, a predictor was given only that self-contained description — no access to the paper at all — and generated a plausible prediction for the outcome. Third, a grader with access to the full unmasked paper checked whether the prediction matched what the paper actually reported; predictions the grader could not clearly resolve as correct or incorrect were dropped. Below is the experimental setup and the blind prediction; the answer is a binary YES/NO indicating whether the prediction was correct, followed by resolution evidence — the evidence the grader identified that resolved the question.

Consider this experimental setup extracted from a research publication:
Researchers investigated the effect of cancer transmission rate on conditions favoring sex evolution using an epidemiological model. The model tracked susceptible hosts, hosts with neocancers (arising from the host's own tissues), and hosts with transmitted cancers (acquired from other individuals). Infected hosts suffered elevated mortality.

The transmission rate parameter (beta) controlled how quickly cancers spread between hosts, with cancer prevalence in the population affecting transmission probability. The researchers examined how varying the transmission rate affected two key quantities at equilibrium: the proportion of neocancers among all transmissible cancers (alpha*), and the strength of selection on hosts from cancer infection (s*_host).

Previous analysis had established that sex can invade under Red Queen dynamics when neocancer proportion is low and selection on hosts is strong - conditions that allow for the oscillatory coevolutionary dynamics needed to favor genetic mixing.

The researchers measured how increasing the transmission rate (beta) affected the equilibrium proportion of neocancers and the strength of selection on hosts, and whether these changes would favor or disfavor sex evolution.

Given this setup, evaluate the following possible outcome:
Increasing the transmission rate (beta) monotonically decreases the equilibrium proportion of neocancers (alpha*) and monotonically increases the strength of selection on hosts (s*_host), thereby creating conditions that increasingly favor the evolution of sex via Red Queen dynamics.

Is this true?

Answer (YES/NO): YES